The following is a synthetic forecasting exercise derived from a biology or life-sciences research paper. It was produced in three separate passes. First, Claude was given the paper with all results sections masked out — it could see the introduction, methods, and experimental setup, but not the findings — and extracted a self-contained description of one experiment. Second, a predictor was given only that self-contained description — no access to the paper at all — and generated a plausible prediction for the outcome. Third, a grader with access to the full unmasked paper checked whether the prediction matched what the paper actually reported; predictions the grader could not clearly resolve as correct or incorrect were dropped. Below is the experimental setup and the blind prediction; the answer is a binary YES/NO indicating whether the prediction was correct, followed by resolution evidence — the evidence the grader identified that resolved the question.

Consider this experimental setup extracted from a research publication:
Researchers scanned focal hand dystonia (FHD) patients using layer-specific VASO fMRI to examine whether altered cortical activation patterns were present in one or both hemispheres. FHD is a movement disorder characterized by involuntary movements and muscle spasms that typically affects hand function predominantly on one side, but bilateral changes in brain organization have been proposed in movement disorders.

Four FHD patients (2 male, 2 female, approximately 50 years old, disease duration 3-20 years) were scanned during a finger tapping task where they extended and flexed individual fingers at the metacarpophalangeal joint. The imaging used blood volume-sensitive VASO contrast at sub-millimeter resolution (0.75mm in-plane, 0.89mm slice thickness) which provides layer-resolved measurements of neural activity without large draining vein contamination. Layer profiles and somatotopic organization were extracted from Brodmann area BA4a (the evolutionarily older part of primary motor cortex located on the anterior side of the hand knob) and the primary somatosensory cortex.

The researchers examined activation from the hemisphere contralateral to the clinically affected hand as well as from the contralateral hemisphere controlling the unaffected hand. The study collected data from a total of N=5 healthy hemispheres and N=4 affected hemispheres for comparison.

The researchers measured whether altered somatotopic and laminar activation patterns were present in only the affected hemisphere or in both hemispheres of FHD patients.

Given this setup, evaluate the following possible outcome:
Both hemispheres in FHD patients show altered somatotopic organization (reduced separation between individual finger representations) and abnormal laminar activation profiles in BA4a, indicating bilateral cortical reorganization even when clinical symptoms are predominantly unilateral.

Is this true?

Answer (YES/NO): NO